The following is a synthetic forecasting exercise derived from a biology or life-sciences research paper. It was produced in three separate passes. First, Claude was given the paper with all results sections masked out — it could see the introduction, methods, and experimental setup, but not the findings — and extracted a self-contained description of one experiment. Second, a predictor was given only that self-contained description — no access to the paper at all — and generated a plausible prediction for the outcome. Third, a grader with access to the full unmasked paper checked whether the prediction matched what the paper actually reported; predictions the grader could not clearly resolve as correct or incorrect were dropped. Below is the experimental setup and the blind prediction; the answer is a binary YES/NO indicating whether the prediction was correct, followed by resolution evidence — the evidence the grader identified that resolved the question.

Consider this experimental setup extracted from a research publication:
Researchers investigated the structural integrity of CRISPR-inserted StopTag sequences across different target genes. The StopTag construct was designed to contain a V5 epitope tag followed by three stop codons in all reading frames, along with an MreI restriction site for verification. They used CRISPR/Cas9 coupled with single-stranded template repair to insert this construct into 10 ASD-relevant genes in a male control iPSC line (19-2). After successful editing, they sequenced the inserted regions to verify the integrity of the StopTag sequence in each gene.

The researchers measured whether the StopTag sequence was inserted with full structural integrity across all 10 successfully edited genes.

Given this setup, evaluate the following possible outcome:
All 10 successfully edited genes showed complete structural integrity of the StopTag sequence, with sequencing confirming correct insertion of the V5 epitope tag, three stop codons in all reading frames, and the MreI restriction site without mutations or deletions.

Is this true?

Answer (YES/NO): NO